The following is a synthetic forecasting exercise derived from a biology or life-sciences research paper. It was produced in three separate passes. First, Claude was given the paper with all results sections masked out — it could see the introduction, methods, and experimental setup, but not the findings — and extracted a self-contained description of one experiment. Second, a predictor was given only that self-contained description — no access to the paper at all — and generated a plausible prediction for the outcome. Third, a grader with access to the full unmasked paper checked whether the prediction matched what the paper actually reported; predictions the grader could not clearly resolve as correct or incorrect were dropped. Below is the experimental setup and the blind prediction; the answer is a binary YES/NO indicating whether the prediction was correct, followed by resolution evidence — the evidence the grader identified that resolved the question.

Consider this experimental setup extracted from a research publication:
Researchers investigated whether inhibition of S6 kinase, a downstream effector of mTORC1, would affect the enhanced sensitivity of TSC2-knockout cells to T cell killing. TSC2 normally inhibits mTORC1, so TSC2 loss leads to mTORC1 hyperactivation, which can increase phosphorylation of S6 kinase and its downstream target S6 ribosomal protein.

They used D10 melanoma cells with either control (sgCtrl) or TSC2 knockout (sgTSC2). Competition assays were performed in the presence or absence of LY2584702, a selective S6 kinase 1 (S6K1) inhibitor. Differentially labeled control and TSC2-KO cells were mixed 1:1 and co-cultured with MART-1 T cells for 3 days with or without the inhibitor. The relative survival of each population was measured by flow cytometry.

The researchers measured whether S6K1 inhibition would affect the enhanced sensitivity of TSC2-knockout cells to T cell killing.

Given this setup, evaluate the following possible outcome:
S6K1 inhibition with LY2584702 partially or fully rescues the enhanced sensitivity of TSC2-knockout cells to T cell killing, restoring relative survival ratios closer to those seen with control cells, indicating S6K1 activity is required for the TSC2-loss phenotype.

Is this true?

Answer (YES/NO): YES